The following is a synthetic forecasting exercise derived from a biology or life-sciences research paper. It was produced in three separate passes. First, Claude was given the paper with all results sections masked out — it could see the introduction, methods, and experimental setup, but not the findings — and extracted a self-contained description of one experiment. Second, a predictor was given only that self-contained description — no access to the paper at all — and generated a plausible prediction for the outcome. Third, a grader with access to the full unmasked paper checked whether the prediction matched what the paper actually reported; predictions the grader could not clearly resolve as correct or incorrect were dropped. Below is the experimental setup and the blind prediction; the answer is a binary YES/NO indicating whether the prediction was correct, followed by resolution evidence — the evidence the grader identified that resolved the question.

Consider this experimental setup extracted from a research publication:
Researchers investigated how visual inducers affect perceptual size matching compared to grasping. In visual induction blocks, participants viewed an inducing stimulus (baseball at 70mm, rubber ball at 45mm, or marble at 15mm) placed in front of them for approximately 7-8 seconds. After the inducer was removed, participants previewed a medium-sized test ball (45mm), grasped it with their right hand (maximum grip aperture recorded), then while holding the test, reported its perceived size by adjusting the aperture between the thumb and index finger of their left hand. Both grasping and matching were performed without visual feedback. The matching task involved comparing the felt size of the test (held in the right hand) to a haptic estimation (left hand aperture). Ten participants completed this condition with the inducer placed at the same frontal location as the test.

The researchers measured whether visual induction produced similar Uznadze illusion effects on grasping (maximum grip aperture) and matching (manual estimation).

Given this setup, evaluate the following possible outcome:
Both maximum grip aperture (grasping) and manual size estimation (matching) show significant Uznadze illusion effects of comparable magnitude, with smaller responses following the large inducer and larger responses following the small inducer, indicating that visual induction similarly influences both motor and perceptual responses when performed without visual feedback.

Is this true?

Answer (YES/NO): YES